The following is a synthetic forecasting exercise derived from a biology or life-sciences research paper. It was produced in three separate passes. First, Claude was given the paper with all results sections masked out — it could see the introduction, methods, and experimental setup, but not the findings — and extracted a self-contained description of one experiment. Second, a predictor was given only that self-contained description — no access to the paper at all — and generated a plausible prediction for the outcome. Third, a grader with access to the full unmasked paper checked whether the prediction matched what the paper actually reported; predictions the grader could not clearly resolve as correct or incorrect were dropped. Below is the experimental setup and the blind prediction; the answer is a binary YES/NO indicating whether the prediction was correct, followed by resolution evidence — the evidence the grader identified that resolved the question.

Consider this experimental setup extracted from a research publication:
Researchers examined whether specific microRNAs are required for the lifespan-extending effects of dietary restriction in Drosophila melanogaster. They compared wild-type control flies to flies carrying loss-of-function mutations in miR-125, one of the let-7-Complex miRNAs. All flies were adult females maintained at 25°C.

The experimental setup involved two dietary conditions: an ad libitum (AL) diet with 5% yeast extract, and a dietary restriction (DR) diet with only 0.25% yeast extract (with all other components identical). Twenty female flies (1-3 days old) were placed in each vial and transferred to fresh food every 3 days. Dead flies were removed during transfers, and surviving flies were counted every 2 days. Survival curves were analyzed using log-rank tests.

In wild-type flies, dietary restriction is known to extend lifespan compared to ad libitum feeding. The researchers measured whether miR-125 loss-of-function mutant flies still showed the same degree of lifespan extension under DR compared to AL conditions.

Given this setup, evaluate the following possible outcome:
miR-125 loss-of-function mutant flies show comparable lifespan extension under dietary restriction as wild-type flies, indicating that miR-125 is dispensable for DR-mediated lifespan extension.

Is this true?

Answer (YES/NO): NO